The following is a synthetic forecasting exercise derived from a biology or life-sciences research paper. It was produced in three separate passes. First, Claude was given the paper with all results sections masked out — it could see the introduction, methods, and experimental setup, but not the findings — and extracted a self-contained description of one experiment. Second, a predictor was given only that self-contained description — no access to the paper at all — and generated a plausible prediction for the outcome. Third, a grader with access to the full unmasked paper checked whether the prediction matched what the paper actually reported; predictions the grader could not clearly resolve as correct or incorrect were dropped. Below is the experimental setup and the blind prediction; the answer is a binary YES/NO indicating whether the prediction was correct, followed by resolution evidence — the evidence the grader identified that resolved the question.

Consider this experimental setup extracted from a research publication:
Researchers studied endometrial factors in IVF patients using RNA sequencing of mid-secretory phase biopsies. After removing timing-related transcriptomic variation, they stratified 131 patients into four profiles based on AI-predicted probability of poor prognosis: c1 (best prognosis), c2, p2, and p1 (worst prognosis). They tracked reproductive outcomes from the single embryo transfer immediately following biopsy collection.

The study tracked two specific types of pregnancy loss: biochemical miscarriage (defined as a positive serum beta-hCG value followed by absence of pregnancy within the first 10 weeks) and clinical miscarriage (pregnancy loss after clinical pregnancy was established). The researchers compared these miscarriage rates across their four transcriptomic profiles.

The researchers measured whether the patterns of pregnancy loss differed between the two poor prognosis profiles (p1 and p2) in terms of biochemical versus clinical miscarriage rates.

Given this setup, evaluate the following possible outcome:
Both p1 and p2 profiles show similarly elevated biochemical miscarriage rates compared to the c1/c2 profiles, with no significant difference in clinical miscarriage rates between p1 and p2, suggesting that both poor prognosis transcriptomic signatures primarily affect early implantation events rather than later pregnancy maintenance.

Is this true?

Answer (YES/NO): NO